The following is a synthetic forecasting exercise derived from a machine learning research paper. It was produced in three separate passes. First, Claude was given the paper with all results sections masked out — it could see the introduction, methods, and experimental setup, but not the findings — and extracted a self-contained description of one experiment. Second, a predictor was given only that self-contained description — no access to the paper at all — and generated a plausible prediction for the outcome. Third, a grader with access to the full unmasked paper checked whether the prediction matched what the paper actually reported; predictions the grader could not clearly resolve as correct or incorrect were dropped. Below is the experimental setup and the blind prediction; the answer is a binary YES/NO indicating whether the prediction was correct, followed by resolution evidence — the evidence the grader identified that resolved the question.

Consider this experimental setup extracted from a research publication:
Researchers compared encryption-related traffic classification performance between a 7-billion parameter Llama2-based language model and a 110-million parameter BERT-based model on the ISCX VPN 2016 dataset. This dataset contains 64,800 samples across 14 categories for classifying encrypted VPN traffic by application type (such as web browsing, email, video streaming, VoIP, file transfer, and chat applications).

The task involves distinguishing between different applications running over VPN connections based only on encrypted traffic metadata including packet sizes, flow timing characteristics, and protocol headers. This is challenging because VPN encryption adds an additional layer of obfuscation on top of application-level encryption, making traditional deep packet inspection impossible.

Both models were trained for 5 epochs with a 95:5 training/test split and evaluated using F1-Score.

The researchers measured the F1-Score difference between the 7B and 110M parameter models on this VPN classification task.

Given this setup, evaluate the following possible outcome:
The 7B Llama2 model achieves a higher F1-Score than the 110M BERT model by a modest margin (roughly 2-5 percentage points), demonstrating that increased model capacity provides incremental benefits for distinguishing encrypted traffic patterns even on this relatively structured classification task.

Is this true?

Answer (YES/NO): YES